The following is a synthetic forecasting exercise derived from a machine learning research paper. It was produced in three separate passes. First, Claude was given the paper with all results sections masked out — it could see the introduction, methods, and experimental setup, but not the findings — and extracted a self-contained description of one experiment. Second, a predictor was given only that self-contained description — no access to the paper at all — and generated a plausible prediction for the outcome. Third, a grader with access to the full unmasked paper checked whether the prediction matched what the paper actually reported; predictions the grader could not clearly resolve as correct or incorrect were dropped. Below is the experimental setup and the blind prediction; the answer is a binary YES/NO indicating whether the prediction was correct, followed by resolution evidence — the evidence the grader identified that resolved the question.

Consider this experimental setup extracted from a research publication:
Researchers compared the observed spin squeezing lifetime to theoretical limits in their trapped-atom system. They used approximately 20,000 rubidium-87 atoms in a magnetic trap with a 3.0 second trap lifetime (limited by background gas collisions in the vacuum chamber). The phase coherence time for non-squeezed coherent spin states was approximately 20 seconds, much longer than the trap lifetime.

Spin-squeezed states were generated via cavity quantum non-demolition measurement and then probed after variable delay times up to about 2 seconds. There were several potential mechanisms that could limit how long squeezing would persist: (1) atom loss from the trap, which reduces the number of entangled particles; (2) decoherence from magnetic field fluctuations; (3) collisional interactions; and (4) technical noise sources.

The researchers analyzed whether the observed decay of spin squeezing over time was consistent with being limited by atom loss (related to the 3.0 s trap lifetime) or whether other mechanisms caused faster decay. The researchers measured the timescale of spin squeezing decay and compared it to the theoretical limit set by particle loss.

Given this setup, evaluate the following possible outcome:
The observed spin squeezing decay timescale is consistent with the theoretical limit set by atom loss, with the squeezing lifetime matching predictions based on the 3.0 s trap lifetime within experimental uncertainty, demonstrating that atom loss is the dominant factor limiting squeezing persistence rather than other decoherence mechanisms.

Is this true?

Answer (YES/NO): NO